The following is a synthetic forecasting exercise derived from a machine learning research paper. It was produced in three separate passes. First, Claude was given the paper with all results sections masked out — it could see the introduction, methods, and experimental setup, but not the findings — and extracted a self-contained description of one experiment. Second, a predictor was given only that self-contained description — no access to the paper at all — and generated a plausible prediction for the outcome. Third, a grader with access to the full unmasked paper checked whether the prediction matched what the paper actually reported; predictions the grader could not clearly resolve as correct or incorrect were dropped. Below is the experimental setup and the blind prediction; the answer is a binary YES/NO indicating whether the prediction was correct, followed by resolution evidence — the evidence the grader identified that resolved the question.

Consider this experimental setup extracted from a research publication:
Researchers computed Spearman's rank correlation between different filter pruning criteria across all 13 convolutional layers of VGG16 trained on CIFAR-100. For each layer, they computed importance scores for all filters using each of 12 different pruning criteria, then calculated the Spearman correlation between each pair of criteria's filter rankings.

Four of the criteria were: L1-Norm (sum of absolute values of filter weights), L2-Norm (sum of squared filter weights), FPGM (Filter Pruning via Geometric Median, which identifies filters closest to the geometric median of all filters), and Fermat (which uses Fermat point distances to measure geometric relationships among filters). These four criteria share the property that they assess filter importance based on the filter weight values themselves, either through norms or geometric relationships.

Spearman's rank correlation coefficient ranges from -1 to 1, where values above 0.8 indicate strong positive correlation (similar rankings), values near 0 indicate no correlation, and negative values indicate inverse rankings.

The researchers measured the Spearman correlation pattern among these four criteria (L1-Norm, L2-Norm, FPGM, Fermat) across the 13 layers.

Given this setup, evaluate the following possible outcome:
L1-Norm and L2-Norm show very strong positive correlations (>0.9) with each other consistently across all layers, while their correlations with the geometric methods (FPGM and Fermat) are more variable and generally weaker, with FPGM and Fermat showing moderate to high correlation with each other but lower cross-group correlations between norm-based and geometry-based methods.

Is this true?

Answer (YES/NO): NO